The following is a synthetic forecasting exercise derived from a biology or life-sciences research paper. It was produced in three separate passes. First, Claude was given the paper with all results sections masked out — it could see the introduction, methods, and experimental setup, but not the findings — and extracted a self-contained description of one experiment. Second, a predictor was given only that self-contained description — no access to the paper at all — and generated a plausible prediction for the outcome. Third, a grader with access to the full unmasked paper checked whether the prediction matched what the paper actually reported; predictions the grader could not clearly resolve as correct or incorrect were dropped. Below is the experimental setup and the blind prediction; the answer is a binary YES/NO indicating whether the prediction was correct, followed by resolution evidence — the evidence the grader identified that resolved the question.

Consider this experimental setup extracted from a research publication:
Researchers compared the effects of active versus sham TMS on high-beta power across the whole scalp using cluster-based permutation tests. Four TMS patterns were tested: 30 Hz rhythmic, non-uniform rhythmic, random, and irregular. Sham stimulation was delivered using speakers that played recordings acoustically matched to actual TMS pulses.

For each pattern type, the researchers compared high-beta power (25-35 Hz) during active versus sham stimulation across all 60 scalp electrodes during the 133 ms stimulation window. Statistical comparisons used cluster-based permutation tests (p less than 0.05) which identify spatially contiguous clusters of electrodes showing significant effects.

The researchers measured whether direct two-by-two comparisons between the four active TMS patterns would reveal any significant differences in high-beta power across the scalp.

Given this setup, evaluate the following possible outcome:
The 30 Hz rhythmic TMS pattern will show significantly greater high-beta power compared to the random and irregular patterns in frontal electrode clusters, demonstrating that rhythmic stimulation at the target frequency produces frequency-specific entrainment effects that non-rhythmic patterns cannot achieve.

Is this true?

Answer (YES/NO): NO